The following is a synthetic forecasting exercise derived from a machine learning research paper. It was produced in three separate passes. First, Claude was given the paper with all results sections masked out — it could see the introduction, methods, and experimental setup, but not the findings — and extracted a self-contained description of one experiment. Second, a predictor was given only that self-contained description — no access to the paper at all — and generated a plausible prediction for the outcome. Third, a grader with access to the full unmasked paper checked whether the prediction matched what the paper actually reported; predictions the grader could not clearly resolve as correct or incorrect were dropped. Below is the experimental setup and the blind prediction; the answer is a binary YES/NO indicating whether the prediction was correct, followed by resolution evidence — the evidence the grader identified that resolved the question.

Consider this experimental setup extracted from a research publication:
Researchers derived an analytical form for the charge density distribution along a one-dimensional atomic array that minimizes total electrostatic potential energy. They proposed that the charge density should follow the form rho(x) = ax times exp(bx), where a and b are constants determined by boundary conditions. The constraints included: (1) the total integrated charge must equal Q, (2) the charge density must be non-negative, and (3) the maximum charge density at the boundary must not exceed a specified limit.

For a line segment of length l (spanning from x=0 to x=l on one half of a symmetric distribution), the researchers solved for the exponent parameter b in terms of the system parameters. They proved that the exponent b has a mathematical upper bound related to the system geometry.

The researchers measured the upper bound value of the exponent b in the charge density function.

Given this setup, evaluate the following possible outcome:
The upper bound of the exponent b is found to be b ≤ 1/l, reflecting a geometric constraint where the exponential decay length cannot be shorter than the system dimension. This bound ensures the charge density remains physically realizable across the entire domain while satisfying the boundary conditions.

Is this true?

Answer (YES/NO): YES